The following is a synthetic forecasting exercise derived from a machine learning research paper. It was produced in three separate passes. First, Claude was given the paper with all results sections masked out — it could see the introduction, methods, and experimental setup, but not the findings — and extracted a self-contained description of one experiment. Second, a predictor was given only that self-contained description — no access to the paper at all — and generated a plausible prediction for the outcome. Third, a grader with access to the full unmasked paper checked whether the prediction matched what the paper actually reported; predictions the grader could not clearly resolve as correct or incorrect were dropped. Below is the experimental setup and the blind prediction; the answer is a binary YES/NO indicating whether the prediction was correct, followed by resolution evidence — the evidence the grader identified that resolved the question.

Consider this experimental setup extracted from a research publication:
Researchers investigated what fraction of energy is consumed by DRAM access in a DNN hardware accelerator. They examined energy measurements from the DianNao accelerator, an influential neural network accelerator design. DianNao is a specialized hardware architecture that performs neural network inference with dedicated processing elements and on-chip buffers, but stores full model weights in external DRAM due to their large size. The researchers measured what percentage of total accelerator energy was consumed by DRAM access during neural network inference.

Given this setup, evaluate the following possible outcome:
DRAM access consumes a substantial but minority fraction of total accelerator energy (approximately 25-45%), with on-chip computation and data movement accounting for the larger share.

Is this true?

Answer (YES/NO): NO